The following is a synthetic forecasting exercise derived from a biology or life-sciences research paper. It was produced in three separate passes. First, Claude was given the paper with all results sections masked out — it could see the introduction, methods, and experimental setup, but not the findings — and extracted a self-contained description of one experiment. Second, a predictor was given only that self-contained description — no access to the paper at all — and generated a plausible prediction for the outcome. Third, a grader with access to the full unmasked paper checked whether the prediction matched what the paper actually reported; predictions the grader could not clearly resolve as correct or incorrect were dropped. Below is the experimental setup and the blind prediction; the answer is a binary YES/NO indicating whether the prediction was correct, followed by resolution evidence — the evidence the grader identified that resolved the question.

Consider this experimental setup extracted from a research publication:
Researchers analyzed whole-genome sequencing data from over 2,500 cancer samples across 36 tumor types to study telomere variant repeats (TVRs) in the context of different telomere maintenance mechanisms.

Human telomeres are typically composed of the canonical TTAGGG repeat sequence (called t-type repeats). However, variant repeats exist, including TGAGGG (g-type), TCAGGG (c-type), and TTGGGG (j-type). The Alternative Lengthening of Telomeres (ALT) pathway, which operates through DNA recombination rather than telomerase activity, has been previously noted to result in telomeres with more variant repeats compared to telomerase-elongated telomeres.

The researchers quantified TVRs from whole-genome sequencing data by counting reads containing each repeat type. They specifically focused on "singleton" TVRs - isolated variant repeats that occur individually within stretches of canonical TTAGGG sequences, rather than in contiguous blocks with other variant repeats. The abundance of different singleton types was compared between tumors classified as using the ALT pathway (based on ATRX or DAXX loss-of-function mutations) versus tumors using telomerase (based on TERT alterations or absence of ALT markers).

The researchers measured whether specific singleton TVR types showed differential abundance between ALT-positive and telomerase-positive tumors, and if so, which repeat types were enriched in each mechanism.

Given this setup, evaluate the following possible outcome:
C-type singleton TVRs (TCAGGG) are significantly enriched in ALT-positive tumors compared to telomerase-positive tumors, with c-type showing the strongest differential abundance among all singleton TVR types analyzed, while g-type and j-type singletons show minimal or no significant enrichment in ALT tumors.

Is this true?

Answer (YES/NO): NO